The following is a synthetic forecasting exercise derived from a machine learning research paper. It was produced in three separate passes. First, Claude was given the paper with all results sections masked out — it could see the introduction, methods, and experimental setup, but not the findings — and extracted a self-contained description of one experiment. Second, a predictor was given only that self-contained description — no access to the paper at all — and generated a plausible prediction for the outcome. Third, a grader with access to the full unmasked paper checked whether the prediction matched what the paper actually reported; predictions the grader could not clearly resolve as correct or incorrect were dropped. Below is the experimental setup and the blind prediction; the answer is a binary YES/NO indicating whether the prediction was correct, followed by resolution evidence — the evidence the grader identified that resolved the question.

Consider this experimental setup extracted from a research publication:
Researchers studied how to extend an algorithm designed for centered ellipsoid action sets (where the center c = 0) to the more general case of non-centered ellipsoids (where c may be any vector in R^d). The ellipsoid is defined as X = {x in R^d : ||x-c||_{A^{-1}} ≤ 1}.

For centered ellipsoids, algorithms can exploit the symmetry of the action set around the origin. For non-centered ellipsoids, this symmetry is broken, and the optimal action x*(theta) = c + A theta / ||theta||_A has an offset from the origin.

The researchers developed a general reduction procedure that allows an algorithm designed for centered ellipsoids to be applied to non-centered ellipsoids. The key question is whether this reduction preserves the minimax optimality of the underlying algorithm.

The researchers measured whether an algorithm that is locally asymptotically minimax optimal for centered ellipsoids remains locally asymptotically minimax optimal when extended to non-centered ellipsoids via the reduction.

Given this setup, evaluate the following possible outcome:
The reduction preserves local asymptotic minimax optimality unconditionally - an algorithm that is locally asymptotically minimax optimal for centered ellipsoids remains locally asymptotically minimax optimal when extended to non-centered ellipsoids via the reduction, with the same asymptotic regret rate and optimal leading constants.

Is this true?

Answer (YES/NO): NO